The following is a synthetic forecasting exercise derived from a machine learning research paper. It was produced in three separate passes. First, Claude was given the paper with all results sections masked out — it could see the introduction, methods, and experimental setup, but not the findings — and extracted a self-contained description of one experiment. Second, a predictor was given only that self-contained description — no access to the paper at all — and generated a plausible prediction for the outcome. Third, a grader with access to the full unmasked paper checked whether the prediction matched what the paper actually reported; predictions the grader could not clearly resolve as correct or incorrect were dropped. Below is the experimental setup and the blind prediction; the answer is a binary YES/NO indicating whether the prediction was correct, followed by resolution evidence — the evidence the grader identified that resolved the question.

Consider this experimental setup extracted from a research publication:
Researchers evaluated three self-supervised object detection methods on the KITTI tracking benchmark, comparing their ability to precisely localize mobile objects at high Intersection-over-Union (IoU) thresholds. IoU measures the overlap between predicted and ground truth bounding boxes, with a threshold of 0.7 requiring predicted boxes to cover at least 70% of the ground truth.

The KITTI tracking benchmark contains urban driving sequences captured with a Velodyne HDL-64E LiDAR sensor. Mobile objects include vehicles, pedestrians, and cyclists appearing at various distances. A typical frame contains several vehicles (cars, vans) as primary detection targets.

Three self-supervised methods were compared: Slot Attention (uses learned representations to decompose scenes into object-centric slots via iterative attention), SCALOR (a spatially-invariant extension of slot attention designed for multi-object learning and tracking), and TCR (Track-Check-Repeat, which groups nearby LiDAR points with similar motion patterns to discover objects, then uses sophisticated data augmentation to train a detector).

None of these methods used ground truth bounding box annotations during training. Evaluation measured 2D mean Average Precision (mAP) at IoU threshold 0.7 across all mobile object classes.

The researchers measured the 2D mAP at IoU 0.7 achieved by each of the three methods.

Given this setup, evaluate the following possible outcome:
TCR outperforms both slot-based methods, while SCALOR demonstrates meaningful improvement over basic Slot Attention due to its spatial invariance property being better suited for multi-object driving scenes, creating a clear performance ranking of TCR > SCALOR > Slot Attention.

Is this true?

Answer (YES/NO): NO